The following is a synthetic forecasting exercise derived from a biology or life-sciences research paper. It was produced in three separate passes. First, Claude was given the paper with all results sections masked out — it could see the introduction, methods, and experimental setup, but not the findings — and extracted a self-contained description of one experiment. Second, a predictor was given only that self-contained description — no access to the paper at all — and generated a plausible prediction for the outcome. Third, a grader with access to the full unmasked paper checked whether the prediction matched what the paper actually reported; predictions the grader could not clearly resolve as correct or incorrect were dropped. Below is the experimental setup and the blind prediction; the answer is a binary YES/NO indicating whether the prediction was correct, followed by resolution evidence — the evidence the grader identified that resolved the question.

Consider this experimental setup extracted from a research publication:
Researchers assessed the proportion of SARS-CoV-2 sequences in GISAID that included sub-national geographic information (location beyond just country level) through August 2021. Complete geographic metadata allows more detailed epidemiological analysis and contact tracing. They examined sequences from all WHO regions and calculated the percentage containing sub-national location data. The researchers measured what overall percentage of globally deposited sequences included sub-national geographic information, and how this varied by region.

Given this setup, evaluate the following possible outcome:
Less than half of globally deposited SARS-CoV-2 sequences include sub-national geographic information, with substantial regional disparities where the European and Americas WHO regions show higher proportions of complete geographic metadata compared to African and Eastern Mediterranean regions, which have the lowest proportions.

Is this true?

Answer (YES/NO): NO